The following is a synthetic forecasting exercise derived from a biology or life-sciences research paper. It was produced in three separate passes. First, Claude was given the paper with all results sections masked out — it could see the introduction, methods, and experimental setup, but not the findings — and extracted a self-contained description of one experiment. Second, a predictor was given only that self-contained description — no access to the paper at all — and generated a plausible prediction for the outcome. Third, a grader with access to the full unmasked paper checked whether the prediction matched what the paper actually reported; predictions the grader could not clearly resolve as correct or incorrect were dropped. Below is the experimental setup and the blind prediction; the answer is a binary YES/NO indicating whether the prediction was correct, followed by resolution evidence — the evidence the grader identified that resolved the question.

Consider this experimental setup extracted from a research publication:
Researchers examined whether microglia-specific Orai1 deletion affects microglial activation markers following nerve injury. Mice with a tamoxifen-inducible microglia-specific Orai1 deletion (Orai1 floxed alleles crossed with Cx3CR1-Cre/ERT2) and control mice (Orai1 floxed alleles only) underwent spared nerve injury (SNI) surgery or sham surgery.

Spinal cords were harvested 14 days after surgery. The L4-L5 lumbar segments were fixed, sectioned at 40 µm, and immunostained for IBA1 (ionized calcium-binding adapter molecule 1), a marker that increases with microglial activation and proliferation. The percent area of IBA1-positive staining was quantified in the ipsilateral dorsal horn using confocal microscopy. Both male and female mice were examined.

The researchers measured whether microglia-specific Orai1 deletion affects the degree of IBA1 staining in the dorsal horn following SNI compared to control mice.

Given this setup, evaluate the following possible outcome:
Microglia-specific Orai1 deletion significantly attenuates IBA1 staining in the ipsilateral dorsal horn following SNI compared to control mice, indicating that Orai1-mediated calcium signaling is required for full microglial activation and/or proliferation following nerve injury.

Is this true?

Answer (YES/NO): NO